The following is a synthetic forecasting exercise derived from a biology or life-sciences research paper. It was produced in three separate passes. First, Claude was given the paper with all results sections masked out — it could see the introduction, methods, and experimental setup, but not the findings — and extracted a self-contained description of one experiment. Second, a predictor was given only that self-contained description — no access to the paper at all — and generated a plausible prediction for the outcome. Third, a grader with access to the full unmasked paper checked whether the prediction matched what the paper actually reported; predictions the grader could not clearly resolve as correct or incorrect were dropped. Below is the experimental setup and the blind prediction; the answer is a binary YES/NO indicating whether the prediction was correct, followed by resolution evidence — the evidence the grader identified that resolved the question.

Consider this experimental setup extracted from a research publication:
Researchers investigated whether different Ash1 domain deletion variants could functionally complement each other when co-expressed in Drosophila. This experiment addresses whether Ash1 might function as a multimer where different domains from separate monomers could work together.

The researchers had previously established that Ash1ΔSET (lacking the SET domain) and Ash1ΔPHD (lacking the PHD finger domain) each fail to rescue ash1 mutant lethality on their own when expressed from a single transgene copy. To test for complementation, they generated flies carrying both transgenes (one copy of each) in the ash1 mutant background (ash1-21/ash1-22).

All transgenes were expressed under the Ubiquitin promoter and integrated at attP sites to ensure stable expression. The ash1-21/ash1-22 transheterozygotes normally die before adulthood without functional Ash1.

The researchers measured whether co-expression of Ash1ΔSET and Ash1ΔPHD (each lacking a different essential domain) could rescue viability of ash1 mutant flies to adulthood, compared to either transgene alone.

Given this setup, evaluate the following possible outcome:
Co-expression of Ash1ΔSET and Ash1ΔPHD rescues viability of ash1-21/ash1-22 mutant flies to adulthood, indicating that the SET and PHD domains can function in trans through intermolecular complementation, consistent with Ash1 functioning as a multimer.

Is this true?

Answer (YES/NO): YES